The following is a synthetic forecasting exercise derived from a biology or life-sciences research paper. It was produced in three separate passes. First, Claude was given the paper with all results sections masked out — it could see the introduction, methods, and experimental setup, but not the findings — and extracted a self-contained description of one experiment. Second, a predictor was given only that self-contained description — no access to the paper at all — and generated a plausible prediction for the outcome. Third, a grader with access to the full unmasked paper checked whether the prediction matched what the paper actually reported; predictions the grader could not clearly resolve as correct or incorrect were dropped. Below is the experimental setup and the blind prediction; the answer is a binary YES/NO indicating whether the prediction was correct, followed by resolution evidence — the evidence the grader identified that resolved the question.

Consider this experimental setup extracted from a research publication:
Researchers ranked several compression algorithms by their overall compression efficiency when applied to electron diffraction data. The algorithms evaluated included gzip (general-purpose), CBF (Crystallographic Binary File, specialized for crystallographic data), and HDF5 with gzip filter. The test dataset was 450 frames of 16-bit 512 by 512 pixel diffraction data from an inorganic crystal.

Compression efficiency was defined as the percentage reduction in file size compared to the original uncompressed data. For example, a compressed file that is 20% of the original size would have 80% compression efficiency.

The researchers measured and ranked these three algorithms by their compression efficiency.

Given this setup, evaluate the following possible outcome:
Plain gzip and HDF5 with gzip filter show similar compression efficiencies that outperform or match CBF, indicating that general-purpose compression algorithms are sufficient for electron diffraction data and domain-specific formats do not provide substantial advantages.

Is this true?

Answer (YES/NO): YES